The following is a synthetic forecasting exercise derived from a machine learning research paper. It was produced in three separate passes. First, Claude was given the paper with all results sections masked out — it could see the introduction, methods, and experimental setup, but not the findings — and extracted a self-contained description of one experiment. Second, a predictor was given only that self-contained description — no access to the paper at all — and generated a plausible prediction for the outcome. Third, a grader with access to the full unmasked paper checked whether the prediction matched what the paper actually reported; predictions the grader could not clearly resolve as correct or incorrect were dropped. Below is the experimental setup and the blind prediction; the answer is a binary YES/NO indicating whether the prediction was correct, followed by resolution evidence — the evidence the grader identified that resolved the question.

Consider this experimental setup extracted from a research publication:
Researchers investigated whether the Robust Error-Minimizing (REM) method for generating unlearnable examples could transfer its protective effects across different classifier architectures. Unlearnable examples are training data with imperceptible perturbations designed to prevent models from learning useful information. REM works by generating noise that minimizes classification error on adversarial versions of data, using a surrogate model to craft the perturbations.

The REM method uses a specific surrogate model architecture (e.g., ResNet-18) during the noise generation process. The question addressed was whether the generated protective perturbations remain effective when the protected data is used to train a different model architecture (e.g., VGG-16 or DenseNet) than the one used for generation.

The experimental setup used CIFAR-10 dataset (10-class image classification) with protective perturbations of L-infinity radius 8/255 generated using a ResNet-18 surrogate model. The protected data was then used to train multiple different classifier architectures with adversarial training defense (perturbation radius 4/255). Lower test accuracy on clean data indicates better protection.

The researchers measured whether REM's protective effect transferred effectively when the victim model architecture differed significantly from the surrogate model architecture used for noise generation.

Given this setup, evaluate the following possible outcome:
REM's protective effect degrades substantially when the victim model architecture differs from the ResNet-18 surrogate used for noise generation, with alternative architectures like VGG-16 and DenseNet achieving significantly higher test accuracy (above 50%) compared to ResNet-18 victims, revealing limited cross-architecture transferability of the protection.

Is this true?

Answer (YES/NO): YES